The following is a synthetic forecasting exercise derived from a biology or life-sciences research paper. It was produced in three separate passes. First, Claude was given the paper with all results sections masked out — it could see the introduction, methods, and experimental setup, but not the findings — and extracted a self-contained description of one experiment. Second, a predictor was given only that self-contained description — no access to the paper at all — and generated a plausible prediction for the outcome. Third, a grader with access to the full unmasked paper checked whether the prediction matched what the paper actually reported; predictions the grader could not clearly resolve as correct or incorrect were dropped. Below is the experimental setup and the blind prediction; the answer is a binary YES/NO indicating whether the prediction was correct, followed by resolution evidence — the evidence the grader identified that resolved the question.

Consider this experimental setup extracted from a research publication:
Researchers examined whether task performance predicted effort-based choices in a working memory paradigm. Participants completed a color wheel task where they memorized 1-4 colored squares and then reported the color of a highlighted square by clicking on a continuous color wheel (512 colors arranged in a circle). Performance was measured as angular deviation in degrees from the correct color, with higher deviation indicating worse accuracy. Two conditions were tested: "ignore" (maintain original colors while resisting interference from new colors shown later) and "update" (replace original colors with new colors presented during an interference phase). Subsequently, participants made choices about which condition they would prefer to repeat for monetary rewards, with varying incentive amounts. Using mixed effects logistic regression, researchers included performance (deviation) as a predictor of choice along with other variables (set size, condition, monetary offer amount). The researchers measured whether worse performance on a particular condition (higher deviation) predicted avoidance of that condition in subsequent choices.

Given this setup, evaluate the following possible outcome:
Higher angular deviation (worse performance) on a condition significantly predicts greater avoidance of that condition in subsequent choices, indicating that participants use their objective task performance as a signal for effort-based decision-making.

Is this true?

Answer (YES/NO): NO